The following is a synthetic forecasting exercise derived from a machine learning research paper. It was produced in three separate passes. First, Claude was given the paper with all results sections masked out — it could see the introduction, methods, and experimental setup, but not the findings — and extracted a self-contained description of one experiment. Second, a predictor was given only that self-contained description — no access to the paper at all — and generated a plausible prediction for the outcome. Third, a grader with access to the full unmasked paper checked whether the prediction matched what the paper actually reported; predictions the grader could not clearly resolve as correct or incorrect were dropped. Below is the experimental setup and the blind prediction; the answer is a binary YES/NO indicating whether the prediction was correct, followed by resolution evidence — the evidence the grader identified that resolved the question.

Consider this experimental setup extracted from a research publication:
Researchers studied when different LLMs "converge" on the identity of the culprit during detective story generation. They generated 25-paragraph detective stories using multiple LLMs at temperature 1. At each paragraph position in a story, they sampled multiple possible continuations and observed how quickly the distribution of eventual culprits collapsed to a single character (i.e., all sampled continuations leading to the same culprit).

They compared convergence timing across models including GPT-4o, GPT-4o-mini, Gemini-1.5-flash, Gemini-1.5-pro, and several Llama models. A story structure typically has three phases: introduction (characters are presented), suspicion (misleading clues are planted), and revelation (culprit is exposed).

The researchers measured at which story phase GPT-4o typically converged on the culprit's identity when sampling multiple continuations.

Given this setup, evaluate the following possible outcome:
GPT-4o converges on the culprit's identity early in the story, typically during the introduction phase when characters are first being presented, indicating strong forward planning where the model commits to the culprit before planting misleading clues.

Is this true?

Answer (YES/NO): NO